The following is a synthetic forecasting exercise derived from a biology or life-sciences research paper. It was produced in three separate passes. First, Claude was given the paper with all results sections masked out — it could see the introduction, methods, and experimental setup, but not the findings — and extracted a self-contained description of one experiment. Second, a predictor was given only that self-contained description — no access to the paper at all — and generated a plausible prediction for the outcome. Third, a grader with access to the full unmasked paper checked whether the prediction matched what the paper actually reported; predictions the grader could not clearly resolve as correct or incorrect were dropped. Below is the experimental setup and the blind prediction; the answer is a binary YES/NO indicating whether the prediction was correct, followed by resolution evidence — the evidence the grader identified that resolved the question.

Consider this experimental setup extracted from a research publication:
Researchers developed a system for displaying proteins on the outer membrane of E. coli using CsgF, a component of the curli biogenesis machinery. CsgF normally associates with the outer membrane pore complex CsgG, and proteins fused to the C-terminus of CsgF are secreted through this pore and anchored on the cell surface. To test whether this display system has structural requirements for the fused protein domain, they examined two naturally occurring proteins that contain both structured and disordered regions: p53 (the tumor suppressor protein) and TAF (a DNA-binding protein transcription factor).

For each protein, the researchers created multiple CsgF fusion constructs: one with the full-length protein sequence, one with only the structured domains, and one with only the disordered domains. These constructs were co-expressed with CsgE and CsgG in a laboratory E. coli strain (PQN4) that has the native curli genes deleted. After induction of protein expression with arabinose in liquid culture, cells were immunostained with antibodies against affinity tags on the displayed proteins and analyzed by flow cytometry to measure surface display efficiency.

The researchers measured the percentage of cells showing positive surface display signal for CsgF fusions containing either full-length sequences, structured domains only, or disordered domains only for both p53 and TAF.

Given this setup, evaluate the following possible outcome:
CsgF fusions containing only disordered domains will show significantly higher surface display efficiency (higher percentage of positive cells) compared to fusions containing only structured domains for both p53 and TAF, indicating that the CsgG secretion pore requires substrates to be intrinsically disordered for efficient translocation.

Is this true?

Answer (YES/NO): YES